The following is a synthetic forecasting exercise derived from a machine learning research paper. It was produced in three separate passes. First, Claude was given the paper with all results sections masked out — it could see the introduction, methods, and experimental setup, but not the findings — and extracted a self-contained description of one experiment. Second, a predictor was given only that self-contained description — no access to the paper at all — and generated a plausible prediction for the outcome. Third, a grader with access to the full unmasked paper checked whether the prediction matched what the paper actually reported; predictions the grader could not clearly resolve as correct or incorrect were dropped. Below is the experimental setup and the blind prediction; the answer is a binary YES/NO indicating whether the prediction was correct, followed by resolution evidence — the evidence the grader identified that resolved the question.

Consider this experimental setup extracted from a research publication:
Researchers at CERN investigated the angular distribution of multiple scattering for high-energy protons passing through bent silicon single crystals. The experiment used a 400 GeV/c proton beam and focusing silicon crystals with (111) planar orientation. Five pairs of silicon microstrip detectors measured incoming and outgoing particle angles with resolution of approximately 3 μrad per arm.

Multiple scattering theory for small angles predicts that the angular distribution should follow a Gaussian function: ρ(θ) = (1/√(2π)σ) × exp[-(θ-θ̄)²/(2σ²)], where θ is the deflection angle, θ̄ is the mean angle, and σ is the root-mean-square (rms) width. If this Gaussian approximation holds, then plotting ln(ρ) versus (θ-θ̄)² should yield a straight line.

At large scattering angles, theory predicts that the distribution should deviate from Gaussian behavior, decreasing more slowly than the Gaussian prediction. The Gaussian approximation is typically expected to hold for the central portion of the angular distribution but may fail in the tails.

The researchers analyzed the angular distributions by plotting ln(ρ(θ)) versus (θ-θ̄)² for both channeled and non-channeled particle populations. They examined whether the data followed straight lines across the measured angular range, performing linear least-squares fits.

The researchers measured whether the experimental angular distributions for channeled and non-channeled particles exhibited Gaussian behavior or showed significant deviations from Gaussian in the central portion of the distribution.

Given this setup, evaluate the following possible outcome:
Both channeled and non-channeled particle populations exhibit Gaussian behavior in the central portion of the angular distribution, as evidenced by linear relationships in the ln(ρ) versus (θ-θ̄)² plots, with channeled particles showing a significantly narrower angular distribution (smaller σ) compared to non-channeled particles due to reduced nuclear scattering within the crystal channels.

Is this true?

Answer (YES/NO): YES